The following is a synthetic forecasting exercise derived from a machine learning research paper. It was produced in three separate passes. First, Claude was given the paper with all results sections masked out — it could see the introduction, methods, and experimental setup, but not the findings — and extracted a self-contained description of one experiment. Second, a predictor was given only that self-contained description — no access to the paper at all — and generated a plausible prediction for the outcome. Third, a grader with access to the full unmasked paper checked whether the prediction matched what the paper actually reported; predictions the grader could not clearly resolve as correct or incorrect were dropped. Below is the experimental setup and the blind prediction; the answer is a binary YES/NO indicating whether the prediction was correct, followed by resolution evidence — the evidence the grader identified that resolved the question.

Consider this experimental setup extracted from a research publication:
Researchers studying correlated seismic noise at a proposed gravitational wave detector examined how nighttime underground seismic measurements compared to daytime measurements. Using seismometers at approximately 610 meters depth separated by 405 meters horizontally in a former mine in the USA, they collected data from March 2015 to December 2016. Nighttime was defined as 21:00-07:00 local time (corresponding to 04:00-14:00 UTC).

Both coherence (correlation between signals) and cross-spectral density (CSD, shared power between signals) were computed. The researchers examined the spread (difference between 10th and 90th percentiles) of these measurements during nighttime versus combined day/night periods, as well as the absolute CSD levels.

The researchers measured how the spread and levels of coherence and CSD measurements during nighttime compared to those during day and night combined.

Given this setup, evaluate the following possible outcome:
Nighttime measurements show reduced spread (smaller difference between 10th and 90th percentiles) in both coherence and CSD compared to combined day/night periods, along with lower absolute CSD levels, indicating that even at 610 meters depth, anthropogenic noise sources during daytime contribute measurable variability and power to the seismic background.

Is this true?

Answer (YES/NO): YES